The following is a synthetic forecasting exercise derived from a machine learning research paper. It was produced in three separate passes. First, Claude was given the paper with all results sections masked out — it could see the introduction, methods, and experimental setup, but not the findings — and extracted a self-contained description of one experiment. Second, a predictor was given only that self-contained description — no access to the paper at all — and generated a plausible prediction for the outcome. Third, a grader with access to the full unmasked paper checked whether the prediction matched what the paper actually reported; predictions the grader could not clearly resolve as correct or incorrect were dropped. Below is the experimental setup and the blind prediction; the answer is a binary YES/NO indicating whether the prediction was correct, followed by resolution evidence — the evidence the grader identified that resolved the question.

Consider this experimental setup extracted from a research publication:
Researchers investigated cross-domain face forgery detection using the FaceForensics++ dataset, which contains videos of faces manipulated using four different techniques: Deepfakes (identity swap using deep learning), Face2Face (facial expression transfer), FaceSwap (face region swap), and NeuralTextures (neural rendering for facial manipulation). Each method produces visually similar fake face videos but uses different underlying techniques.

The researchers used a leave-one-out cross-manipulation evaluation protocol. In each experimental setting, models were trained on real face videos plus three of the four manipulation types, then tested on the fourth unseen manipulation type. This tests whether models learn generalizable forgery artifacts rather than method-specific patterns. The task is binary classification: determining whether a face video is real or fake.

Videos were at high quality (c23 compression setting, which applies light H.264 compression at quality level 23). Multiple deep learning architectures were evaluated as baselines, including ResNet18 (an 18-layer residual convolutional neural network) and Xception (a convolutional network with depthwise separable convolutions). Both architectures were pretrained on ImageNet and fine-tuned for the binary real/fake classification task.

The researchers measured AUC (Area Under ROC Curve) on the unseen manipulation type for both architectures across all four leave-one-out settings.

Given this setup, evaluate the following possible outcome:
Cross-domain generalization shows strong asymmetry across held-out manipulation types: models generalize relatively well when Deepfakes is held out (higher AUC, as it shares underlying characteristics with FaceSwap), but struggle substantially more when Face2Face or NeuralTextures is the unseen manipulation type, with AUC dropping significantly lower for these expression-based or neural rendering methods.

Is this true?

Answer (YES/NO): NO